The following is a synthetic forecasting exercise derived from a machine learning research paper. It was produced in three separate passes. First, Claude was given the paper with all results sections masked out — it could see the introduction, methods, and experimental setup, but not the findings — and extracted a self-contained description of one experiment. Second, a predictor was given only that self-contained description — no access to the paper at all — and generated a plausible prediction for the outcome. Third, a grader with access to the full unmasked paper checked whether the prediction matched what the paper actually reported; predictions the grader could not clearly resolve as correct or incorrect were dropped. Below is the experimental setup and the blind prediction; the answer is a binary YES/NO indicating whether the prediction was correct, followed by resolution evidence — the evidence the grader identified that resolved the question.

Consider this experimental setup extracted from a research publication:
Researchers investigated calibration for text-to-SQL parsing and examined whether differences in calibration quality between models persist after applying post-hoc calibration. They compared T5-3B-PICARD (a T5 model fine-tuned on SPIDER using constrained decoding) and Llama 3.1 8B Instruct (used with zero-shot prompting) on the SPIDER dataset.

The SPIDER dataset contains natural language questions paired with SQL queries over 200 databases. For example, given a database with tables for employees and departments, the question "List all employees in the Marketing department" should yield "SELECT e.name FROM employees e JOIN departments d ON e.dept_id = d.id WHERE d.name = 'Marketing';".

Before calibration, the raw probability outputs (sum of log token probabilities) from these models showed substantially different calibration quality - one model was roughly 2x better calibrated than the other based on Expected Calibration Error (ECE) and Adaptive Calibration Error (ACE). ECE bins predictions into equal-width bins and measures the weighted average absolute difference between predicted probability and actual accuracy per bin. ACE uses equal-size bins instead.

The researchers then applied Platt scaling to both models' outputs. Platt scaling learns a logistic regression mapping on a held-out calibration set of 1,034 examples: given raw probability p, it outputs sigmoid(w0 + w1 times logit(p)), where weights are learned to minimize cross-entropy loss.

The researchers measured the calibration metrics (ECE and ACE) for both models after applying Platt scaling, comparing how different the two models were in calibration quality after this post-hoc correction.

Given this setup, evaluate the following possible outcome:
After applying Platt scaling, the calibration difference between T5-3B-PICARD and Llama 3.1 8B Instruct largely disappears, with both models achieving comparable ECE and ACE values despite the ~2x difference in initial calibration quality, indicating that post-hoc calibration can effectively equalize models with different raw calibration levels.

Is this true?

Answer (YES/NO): YES